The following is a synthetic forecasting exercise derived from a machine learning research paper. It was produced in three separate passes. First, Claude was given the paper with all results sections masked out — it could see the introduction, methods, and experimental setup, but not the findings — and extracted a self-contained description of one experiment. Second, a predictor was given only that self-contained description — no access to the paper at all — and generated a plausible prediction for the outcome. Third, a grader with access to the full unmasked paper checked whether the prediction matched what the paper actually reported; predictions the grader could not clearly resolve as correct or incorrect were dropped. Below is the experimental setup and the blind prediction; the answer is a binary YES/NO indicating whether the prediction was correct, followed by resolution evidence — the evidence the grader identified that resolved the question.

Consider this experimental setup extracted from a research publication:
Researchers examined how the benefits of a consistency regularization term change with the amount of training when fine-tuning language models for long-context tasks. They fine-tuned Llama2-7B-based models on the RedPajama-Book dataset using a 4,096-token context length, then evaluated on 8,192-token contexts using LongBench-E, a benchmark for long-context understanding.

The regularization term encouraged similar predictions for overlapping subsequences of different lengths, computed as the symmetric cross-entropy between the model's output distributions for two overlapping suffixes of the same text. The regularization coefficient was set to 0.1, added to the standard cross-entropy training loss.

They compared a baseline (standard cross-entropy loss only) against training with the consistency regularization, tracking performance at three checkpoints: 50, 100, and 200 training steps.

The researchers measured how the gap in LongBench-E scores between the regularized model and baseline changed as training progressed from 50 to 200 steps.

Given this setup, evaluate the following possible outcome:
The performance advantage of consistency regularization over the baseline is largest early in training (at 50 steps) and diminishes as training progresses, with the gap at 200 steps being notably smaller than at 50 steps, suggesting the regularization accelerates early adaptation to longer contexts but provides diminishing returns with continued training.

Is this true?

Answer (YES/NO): NO